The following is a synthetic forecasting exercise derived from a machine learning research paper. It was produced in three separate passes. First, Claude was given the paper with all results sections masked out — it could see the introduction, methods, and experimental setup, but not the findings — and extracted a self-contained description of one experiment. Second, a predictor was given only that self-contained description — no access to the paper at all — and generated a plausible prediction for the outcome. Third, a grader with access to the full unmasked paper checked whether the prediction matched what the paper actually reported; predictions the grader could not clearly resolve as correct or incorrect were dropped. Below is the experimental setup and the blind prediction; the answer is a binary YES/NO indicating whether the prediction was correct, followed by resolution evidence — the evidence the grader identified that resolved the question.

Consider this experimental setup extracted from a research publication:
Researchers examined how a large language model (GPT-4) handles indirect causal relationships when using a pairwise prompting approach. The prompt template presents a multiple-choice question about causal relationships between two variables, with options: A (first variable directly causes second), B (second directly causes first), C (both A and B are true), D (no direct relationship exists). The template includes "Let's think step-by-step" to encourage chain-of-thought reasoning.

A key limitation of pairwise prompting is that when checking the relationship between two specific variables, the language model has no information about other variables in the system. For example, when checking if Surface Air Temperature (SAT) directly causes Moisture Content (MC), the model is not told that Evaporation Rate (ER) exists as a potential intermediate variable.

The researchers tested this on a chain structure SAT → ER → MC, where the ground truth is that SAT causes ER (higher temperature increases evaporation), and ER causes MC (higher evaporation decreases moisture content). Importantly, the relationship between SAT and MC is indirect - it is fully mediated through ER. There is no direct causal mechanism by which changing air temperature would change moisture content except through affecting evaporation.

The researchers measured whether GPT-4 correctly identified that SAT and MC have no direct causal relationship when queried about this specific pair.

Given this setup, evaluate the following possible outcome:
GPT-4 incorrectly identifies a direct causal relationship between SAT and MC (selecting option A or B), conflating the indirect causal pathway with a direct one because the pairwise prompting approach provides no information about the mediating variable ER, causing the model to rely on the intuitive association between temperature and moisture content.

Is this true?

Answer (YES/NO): YES